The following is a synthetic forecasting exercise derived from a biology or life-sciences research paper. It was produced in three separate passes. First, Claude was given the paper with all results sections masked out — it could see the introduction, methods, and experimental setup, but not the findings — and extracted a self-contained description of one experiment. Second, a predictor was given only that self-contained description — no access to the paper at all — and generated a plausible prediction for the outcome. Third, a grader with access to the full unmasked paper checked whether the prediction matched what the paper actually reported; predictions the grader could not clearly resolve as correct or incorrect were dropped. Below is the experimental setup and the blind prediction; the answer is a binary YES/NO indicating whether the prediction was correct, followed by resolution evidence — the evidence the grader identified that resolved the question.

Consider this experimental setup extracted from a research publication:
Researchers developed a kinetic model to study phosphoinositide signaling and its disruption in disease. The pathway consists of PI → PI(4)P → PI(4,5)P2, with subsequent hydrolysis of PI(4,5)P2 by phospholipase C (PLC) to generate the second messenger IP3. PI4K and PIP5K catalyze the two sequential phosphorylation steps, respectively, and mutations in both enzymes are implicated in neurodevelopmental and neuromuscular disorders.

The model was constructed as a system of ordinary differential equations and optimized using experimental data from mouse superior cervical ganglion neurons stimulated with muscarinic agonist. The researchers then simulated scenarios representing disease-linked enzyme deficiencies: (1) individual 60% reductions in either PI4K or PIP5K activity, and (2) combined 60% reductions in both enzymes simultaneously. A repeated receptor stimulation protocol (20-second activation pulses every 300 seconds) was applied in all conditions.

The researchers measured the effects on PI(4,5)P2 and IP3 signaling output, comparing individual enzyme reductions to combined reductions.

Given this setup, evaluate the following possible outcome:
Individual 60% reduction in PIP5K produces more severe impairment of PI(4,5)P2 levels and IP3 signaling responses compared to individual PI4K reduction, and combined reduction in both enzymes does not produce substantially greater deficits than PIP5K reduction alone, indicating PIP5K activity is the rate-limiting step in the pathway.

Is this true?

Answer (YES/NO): NO